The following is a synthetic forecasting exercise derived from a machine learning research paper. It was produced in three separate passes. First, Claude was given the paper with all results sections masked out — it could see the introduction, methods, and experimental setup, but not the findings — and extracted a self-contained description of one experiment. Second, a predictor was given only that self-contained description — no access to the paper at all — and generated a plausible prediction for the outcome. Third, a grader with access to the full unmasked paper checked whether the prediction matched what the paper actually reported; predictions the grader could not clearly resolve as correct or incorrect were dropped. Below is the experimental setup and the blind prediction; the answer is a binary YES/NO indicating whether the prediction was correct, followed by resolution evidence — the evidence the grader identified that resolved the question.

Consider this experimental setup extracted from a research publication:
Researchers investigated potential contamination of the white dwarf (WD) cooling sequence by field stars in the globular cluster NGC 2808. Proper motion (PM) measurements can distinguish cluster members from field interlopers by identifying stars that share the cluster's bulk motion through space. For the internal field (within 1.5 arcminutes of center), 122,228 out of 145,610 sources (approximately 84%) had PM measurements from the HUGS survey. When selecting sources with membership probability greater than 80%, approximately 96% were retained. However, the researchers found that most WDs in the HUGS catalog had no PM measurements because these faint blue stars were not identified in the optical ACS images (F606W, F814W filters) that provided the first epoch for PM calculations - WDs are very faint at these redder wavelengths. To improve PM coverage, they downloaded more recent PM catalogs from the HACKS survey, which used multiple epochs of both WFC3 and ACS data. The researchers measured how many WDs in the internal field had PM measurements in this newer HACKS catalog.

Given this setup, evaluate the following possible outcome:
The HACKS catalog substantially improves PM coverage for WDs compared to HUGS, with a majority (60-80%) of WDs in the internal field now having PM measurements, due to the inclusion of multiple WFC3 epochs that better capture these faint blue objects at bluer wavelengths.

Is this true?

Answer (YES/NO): NO